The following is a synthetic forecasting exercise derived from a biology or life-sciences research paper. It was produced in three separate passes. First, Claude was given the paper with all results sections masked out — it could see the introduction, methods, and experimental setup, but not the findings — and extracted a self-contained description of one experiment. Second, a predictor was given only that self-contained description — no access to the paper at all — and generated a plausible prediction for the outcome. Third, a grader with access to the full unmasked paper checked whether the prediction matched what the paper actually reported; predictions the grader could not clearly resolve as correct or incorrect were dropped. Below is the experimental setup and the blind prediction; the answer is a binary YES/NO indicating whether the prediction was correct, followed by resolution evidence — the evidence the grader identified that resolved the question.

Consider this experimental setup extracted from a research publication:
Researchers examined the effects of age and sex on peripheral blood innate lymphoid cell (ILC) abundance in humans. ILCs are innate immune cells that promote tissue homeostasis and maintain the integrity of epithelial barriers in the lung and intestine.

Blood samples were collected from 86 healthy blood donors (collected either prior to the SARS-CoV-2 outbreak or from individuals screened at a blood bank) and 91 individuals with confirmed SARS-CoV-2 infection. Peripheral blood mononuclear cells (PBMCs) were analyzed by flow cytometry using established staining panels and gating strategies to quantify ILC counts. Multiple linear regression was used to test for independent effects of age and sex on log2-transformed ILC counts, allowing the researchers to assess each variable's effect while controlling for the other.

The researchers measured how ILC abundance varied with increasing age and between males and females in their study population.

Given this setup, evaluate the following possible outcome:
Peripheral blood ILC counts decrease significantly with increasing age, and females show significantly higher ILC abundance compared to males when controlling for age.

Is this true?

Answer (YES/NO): YES